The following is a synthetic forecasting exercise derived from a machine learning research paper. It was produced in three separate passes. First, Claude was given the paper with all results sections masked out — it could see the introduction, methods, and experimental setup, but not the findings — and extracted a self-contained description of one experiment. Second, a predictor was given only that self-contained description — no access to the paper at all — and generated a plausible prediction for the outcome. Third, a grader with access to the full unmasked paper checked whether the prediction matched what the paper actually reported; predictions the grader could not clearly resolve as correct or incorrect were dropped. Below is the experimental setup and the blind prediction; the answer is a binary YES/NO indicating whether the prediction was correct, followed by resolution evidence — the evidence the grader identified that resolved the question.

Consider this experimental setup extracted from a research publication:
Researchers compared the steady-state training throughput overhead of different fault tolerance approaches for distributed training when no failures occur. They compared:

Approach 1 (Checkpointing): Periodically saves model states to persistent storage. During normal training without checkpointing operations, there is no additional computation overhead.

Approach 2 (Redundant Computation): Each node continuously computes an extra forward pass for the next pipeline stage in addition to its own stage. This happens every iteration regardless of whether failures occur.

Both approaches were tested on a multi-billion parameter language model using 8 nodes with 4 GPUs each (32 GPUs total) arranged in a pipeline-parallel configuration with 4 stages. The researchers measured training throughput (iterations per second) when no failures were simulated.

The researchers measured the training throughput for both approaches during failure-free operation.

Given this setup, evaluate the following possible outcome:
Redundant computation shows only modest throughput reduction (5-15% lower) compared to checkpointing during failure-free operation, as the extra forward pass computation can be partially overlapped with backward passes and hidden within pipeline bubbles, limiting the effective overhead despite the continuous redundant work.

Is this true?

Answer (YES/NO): NO